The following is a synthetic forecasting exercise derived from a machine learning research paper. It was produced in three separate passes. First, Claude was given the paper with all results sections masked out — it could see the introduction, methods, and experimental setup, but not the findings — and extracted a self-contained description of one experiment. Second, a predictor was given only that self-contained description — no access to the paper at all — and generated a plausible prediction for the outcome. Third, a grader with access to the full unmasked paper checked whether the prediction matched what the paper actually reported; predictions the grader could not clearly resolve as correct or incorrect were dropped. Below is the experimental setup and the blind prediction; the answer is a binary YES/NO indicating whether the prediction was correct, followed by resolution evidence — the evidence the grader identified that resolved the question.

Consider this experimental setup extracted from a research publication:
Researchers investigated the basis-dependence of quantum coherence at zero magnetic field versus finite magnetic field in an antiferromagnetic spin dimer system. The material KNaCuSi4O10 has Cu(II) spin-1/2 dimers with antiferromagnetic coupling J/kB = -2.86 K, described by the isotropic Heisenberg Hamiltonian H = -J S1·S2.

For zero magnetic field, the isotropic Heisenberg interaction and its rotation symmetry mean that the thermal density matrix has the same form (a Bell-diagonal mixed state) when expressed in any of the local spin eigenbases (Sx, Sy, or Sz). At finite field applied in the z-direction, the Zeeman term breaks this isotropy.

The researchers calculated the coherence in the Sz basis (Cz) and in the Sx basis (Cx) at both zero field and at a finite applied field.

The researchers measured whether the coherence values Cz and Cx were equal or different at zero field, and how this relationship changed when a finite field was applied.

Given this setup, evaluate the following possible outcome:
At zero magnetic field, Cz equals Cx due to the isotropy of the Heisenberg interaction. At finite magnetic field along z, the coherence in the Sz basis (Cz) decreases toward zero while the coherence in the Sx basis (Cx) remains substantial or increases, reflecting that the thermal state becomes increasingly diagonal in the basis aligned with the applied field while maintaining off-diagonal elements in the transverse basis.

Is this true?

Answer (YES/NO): YES